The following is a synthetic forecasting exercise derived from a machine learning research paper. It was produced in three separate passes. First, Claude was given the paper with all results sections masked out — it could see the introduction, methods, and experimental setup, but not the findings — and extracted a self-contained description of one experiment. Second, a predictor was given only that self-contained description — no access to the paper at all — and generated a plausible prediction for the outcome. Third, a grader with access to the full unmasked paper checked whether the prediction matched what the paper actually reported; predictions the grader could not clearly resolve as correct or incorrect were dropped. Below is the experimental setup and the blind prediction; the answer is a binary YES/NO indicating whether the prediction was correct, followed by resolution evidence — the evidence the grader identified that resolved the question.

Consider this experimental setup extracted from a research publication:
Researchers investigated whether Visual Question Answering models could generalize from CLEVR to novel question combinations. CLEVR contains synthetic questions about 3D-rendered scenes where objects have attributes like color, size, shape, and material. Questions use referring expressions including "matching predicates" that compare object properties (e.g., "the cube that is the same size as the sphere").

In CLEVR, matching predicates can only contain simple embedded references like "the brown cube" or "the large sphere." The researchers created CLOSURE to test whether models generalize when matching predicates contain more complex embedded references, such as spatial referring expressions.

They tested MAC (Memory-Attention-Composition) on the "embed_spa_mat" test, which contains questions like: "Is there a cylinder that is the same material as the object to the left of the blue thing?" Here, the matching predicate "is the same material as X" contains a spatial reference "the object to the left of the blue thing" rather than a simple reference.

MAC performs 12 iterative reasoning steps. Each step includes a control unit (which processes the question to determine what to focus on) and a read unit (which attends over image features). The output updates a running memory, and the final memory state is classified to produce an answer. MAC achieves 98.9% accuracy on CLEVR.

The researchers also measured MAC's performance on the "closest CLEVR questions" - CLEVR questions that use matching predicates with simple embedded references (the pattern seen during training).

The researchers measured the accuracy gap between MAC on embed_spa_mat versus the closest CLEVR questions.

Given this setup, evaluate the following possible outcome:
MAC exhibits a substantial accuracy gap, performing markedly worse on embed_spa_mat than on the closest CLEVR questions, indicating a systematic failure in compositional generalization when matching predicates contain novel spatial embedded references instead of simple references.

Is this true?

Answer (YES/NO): NO